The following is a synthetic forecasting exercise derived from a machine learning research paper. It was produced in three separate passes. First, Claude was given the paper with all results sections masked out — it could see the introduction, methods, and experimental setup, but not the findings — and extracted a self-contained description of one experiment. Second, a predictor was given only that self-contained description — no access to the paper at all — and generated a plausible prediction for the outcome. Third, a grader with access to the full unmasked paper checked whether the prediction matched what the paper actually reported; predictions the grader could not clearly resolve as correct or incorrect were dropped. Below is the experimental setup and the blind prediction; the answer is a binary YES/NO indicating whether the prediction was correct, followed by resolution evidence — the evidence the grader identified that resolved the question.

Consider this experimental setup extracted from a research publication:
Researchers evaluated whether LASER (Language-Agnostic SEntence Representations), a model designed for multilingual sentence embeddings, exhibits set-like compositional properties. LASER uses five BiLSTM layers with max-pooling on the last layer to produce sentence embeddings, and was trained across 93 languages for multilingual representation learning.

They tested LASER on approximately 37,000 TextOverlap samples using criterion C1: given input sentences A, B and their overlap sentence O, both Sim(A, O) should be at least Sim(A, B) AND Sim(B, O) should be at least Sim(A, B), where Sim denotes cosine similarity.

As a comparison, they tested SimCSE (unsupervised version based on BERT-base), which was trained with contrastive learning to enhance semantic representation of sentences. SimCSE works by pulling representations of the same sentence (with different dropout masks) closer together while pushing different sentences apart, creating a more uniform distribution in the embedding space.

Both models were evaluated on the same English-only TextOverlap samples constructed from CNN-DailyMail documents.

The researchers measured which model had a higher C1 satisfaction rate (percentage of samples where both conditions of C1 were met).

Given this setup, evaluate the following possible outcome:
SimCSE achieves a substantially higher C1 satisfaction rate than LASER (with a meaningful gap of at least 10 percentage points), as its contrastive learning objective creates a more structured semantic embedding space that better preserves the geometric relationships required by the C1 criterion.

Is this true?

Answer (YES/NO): NO